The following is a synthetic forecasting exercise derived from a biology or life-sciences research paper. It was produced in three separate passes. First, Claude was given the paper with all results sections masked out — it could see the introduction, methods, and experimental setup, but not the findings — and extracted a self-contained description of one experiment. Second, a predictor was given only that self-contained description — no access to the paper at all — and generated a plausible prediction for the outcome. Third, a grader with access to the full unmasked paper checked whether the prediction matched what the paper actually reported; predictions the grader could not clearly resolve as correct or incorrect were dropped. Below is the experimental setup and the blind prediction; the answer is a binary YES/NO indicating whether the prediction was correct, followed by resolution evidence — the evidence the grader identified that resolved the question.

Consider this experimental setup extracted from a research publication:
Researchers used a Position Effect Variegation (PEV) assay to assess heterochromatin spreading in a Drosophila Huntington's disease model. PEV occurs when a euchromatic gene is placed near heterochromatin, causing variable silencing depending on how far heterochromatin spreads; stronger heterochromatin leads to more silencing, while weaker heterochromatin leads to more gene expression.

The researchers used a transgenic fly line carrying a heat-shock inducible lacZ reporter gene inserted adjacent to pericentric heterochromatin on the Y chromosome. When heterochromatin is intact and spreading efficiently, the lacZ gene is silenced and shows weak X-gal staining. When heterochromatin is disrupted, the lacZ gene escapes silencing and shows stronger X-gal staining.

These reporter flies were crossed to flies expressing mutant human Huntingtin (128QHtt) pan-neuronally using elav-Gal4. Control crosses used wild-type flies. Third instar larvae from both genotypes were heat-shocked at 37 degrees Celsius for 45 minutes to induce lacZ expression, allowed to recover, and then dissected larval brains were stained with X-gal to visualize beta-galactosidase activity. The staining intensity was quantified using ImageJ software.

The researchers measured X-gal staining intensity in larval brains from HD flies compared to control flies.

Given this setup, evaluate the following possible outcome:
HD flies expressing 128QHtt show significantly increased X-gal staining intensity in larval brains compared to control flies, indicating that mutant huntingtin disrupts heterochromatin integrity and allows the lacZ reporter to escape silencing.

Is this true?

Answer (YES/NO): YES